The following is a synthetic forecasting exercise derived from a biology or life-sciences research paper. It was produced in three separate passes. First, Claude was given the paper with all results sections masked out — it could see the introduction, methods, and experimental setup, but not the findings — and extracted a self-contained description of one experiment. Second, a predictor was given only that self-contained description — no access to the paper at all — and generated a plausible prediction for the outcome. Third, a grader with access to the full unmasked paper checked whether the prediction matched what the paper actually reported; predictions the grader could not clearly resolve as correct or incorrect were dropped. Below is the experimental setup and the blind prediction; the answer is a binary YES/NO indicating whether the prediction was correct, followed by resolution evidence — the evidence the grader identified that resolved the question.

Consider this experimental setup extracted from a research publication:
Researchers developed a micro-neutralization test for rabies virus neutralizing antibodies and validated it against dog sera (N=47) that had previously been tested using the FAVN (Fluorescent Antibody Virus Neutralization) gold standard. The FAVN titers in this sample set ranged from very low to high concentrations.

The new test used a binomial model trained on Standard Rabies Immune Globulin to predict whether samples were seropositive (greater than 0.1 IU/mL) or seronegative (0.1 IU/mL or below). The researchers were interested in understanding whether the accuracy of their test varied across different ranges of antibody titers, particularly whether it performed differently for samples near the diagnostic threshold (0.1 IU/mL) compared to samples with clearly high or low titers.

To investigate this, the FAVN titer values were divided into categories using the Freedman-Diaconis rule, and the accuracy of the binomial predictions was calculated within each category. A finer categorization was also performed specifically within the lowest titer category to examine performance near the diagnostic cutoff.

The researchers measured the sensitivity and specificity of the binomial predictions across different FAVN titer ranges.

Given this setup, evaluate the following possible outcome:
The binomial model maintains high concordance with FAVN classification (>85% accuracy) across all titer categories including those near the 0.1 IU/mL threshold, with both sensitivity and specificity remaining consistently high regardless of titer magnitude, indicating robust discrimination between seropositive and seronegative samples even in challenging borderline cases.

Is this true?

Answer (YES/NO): NO